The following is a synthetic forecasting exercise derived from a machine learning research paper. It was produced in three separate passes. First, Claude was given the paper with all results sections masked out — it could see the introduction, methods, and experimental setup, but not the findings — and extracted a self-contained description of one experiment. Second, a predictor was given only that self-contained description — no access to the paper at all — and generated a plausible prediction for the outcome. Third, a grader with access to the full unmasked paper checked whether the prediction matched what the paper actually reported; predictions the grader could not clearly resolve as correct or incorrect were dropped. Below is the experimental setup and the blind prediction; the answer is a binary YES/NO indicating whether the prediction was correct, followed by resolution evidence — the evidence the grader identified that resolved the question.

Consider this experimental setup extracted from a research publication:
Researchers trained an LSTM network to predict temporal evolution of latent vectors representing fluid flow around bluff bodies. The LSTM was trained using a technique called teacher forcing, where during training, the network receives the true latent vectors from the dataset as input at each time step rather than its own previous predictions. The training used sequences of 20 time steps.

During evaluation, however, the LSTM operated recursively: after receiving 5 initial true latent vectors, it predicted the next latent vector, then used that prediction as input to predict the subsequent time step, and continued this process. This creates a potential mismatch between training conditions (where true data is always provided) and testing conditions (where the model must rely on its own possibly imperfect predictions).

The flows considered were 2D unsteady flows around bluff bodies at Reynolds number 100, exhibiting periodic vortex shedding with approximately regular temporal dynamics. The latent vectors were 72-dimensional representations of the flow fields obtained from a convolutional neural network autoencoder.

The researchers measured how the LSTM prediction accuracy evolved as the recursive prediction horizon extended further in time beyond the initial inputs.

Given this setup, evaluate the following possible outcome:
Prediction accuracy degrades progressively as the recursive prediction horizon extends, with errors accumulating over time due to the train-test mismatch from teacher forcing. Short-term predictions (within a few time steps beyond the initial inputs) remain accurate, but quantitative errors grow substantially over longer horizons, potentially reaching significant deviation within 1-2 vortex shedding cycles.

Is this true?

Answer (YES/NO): NO